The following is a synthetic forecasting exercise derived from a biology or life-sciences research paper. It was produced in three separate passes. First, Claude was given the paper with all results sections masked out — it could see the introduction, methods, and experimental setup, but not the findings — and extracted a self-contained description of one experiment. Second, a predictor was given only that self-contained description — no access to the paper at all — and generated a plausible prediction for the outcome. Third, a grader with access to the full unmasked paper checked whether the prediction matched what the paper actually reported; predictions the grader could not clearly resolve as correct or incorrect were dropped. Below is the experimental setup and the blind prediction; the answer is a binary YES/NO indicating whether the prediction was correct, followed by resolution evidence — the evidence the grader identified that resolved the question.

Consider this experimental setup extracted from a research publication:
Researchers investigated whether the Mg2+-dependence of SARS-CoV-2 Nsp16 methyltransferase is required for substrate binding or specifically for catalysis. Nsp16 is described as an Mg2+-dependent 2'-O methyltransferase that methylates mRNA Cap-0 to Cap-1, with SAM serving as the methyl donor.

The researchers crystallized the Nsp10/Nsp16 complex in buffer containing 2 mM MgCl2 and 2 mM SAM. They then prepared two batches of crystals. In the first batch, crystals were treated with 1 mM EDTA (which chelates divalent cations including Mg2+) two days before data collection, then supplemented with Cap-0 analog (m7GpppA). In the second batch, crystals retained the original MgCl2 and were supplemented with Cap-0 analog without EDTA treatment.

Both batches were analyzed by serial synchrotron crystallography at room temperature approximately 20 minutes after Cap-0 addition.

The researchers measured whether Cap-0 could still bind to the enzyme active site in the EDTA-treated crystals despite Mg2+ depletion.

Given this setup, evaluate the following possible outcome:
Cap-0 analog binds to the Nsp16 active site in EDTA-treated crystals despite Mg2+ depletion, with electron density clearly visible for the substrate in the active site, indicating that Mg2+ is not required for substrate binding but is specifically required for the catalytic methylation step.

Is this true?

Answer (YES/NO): YES